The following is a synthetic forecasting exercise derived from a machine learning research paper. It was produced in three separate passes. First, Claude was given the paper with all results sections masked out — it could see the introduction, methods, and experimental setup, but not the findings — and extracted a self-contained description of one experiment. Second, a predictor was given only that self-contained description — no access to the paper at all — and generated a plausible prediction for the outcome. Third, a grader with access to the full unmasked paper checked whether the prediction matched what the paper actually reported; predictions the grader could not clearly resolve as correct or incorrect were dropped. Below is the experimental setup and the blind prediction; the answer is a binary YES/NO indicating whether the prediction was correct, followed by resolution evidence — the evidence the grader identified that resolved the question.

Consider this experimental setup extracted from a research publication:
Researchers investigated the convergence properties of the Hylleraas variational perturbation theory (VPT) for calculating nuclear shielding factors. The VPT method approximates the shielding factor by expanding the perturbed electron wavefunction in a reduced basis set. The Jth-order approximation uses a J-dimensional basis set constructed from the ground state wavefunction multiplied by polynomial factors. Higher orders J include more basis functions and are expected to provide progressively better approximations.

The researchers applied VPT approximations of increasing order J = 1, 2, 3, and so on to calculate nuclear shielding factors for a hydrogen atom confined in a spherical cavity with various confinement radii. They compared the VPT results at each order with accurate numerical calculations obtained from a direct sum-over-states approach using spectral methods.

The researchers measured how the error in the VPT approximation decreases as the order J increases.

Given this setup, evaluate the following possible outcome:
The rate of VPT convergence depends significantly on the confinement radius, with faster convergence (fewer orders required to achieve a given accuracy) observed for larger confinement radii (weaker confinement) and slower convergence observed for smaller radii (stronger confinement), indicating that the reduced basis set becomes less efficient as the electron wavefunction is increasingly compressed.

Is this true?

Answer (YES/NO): NO